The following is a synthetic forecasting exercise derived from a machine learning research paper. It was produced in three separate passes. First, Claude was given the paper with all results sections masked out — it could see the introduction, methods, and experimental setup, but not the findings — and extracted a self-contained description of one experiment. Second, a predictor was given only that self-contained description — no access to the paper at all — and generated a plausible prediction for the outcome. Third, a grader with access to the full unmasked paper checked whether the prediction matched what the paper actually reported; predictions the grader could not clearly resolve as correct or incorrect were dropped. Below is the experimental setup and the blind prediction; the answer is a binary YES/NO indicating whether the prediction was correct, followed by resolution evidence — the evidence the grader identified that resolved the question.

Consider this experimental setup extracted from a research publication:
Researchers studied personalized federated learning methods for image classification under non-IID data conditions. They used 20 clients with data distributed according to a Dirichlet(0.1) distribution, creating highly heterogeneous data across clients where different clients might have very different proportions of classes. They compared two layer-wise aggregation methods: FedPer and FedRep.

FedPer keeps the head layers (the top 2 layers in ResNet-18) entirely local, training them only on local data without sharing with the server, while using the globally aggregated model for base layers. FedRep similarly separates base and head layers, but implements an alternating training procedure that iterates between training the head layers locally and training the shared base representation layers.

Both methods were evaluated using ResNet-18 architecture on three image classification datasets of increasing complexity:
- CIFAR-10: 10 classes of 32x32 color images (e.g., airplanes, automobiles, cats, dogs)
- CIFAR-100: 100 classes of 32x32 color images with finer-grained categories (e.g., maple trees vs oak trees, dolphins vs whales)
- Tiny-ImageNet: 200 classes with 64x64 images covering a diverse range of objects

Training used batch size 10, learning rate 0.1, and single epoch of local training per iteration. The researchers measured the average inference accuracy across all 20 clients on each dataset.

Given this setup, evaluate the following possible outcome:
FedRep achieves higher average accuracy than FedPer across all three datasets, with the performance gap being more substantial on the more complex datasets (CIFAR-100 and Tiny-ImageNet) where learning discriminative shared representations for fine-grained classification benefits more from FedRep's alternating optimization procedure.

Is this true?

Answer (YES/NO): NO